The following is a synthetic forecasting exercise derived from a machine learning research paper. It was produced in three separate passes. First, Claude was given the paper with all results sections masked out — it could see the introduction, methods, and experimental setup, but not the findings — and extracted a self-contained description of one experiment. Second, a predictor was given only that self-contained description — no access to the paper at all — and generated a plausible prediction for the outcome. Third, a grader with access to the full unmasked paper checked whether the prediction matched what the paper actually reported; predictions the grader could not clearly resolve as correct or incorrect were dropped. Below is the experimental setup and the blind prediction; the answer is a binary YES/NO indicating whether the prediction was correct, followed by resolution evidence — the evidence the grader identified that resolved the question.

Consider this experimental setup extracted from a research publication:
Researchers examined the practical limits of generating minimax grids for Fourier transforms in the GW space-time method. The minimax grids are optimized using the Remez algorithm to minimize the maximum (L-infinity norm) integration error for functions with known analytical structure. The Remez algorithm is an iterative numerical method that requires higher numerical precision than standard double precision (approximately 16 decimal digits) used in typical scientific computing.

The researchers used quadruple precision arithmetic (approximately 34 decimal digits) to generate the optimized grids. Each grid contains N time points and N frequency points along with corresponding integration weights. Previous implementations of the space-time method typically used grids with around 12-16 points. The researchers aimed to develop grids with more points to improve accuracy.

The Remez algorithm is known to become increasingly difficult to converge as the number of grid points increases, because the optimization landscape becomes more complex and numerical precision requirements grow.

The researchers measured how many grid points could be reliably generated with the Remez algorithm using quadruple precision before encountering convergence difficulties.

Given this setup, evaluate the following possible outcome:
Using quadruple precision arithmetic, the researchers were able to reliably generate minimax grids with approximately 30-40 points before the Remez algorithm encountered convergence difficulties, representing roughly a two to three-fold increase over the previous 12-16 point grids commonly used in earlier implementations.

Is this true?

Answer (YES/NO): YES